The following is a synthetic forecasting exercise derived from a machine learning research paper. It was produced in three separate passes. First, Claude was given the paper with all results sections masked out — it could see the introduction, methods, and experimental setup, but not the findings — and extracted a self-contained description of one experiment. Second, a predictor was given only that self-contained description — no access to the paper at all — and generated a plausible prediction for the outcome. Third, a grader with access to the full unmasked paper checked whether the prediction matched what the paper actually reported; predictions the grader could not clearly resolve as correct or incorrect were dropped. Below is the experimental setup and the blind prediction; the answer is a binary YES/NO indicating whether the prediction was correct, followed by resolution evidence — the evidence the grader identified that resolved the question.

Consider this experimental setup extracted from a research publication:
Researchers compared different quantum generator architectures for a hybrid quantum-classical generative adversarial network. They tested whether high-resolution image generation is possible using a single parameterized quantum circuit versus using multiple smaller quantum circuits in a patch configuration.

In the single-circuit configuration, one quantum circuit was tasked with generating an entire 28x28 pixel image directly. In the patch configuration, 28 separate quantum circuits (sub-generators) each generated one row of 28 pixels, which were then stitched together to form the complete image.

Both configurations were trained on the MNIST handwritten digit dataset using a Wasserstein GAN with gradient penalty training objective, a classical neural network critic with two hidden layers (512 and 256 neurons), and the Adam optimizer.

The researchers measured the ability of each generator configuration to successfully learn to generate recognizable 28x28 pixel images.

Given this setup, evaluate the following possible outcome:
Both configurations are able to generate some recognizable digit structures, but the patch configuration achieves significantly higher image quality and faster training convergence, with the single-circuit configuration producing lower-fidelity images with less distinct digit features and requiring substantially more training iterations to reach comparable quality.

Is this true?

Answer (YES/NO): NO